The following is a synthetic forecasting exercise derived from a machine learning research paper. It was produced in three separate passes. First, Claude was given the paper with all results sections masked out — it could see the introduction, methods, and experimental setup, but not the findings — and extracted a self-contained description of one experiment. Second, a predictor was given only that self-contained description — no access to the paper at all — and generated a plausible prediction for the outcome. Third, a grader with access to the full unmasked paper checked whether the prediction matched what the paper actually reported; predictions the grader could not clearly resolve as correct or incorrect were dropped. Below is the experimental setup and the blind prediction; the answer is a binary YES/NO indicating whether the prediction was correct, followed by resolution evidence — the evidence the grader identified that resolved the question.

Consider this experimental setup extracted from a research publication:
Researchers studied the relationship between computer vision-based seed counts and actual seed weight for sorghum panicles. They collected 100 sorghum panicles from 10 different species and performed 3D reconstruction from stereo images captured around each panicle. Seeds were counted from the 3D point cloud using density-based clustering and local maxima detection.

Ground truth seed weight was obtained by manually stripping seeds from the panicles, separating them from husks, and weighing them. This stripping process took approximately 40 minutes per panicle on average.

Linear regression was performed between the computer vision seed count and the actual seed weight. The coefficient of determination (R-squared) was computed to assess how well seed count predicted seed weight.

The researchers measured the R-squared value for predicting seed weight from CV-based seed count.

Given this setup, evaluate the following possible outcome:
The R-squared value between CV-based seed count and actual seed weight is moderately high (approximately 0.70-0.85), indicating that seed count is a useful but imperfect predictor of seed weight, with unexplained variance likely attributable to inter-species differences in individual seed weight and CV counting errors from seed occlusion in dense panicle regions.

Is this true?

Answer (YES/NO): YES